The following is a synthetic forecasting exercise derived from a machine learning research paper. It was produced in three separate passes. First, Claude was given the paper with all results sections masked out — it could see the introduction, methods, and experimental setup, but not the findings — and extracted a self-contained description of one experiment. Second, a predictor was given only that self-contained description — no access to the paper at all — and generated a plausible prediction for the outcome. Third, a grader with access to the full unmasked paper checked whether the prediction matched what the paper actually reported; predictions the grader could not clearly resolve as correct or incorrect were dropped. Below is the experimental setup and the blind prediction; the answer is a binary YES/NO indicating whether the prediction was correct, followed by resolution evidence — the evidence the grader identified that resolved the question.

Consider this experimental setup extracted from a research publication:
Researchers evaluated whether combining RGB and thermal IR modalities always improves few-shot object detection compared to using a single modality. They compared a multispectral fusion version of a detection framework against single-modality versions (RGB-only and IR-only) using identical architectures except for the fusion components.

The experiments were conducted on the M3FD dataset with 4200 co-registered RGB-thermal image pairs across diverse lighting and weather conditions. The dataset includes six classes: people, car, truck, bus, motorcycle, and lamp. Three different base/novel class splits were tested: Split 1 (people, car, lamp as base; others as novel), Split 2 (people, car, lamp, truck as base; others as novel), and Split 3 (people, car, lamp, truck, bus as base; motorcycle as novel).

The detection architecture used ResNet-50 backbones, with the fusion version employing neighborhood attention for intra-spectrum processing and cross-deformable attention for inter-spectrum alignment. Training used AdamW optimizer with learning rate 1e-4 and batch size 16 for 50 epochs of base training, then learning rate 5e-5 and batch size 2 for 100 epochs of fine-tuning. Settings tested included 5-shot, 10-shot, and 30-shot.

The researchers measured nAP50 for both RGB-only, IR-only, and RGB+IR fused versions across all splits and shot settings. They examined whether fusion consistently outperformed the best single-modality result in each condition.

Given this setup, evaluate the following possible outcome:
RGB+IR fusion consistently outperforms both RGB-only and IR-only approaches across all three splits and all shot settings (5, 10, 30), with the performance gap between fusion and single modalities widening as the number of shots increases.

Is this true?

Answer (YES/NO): NO